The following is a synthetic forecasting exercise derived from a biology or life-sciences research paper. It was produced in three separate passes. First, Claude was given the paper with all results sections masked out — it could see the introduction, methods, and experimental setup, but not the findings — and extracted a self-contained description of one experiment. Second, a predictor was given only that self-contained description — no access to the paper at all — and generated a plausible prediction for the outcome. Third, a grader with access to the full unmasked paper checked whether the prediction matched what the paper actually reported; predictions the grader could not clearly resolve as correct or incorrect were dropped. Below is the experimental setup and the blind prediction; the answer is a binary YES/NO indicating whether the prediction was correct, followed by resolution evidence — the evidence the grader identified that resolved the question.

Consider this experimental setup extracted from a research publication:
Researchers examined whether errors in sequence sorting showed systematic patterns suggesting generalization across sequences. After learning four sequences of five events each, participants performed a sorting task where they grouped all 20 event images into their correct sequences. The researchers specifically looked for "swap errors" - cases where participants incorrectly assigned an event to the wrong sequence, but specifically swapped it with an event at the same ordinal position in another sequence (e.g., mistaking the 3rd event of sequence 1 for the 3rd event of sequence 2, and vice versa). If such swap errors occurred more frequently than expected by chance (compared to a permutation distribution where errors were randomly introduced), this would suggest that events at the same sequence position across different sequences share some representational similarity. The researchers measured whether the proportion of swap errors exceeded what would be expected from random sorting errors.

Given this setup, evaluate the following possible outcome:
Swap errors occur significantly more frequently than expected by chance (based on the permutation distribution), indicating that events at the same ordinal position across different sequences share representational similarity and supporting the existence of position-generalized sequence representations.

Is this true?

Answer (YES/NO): YES